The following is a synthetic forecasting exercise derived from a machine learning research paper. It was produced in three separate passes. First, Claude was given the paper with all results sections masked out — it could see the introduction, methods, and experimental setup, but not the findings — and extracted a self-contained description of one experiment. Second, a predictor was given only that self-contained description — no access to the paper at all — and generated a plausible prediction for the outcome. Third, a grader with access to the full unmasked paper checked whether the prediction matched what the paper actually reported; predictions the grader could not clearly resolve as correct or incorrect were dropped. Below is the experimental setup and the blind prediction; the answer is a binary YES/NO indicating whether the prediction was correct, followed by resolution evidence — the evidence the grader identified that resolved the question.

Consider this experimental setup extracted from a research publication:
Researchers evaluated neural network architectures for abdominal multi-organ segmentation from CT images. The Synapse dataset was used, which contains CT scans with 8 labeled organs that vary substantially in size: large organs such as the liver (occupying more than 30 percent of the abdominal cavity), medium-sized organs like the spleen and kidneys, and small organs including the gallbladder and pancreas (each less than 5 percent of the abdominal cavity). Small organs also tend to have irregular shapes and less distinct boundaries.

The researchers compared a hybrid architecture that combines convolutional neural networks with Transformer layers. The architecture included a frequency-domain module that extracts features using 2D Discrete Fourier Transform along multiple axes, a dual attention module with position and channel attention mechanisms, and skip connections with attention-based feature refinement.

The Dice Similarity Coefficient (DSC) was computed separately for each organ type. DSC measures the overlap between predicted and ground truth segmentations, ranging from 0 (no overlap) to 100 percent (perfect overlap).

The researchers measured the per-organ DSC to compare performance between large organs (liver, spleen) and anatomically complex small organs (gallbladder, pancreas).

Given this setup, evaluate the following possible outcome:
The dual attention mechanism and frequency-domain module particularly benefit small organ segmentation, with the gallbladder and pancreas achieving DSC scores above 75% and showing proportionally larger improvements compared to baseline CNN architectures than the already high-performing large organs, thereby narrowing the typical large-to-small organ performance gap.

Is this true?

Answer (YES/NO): NO